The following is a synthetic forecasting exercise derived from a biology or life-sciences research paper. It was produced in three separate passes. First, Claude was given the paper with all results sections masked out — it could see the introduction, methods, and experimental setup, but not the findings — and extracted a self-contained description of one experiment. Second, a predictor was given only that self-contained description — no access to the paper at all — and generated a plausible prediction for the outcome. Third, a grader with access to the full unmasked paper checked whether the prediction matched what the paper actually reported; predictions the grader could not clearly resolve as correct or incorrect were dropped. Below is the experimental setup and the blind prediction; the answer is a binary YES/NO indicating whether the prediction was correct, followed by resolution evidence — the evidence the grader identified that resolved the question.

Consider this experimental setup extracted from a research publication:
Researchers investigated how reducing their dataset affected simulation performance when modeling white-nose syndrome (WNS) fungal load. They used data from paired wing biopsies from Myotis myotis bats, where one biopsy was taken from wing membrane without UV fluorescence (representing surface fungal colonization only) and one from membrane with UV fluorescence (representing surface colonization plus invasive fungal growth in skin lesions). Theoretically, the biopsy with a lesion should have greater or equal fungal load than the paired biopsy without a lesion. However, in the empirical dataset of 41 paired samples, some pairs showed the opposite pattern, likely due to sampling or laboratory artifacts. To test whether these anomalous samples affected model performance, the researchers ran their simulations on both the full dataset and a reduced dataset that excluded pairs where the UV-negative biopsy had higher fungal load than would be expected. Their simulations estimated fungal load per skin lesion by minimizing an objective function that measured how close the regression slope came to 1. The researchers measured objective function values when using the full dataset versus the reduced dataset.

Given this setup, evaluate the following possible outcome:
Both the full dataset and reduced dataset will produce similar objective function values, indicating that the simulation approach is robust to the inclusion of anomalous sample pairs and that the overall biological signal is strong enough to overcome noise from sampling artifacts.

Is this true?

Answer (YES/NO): NO